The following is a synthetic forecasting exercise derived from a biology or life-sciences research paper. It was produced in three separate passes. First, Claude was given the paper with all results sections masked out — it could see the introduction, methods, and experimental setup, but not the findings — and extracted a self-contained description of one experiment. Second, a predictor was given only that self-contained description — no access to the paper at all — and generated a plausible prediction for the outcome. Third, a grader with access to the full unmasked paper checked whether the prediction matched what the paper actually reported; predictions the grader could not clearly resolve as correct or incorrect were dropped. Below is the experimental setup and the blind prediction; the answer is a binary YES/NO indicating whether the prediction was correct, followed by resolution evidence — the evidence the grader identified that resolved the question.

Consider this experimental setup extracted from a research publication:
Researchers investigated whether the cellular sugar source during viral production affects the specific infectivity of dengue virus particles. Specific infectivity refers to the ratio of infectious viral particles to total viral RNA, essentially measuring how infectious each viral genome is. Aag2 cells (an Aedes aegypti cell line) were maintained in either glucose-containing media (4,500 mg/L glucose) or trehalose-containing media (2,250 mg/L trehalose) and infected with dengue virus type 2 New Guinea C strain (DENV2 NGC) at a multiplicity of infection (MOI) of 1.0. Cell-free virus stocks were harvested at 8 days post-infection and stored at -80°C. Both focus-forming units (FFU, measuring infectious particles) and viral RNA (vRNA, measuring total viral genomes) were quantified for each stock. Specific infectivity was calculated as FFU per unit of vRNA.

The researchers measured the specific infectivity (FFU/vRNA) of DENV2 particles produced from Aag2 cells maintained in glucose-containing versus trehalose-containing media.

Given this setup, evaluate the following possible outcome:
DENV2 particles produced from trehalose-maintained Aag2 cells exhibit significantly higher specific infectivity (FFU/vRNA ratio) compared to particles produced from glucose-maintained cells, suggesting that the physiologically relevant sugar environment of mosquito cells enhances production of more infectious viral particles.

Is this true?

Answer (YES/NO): YES